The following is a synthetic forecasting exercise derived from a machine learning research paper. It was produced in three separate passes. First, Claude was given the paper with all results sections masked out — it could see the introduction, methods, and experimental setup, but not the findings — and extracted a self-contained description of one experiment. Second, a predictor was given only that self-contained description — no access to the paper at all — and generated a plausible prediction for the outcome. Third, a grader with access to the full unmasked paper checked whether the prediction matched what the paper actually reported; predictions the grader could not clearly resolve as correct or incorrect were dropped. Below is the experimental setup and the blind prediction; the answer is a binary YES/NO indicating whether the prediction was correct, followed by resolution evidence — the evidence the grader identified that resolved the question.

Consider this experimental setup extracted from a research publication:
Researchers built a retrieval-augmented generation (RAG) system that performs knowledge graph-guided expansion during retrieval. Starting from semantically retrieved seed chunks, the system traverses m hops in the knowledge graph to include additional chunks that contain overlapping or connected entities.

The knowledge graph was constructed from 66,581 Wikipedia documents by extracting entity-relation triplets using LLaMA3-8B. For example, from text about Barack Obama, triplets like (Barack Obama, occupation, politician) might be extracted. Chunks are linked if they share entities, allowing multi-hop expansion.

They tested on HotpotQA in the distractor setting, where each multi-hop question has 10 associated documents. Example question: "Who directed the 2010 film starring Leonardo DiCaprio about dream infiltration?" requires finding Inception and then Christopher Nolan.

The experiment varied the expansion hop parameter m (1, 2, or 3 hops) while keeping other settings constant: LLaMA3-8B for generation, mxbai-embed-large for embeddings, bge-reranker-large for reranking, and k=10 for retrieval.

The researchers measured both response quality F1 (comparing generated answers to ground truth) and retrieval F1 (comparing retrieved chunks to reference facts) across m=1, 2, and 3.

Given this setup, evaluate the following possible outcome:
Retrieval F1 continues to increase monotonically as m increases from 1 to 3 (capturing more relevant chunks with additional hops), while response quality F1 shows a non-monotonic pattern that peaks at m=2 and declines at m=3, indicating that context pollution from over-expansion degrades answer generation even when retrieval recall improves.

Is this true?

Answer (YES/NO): NO